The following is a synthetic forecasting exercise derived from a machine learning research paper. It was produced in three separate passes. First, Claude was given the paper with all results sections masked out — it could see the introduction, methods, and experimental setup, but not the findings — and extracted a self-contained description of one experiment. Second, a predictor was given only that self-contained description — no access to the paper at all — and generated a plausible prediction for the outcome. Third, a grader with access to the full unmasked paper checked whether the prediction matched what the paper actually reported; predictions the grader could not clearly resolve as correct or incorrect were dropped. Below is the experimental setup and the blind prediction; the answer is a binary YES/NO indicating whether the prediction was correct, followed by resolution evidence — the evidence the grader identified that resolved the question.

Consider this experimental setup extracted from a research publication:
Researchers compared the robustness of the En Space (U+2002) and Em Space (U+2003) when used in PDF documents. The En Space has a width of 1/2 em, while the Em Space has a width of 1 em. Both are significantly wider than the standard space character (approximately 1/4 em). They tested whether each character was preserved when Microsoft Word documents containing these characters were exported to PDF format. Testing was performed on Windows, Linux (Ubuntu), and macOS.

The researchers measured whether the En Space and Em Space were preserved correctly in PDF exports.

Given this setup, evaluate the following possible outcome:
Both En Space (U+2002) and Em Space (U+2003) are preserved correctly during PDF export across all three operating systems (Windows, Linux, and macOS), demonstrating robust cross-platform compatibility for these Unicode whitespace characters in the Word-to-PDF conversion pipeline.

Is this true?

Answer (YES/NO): NO